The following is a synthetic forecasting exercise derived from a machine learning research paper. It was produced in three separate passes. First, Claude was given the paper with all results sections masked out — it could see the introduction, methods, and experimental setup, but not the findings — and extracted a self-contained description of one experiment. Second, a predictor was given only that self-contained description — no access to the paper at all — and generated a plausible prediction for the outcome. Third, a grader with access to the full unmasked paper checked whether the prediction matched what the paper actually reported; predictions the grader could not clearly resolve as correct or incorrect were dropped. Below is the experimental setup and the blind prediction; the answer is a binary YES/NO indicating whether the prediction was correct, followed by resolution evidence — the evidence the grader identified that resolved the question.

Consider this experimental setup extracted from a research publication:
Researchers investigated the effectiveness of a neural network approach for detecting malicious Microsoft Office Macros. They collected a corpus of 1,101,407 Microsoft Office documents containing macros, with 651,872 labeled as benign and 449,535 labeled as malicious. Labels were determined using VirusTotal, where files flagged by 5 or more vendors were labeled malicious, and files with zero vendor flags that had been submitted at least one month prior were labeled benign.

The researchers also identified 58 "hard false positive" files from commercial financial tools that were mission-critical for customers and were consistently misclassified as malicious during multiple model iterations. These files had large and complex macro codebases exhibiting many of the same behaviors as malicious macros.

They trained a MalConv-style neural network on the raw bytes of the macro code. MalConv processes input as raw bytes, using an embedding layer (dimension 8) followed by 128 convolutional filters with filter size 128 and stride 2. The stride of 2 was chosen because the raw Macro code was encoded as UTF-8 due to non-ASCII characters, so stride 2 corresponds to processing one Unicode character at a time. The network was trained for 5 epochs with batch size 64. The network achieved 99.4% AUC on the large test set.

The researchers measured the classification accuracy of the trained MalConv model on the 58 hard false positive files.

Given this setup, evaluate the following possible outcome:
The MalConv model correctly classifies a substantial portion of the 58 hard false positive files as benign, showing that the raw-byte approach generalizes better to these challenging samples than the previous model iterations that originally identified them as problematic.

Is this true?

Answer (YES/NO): NO